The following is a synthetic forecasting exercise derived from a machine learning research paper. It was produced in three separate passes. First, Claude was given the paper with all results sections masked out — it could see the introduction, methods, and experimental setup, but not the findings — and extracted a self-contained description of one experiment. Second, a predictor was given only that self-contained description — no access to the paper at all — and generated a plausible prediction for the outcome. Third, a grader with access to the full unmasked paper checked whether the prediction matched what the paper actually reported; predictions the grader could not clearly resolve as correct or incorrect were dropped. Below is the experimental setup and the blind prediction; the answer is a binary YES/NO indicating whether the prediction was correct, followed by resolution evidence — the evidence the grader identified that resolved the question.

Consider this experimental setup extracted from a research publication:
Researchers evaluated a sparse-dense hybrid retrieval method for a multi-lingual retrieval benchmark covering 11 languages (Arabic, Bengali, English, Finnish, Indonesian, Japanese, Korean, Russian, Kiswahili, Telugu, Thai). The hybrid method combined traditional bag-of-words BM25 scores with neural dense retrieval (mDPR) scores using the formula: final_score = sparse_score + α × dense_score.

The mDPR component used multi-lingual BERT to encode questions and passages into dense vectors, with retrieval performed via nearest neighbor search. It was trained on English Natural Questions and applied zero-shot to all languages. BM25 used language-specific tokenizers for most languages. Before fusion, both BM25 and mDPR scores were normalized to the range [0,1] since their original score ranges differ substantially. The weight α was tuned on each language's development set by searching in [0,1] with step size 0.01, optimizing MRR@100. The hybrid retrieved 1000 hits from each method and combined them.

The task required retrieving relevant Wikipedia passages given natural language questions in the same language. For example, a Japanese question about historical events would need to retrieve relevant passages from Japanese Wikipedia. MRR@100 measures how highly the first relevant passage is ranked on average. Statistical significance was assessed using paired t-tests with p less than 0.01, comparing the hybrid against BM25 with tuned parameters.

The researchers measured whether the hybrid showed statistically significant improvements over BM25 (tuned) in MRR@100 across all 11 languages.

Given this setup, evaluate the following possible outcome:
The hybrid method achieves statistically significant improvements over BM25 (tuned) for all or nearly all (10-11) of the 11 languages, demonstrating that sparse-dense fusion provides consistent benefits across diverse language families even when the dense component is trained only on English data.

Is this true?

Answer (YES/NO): YES